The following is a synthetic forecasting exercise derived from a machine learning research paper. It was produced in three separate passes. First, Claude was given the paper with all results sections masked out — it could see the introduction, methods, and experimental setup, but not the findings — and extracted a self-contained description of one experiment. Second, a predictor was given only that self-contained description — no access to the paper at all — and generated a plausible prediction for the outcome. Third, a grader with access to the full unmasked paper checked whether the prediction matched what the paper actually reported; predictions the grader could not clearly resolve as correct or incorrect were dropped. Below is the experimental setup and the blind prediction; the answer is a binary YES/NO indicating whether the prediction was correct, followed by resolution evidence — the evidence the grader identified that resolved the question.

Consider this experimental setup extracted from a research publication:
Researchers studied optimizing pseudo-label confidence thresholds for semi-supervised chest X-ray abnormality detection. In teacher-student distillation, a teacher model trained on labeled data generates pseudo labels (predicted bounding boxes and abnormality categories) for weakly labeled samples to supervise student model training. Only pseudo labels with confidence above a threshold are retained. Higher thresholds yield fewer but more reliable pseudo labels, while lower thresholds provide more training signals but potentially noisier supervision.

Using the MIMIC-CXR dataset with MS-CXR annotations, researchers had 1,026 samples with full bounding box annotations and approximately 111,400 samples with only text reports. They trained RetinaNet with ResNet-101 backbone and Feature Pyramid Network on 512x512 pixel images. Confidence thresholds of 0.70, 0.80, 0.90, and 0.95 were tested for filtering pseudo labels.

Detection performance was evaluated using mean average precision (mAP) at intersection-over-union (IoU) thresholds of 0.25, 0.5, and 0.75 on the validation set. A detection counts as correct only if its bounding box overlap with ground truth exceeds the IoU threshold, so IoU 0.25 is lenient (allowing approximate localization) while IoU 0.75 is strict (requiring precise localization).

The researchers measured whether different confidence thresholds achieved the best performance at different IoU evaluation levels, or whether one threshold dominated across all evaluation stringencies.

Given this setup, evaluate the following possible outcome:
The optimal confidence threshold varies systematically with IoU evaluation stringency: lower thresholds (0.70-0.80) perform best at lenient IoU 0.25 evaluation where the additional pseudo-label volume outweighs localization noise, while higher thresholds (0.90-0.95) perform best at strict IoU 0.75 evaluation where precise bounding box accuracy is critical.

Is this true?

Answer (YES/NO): NO